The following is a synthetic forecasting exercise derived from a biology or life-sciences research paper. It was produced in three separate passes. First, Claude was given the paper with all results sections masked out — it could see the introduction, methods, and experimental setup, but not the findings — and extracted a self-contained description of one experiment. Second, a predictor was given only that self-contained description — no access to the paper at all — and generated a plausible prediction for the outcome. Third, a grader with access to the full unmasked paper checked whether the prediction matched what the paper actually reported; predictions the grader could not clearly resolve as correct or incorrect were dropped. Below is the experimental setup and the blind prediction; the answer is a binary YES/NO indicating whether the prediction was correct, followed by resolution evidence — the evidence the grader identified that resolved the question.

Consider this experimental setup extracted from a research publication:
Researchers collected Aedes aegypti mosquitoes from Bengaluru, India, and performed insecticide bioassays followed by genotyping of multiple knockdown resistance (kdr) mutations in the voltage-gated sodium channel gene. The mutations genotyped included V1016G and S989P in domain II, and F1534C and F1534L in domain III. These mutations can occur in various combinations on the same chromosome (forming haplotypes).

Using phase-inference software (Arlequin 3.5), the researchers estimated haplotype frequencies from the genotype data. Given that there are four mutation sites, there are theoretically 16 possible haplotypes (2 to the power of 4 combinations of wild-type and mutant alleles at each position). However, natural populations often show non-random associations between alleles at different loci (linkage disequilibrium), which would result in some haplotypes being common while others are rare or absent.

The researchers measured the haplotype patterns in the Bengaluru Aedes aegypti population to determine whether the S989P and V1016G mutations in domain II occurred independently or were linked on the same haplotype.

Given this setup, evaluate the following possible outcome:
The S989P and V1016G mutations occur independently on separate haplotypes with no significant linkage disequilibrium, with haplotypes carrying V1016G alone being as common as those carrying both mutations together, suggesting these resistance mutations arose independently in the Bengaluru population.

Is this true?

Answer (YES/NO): NO